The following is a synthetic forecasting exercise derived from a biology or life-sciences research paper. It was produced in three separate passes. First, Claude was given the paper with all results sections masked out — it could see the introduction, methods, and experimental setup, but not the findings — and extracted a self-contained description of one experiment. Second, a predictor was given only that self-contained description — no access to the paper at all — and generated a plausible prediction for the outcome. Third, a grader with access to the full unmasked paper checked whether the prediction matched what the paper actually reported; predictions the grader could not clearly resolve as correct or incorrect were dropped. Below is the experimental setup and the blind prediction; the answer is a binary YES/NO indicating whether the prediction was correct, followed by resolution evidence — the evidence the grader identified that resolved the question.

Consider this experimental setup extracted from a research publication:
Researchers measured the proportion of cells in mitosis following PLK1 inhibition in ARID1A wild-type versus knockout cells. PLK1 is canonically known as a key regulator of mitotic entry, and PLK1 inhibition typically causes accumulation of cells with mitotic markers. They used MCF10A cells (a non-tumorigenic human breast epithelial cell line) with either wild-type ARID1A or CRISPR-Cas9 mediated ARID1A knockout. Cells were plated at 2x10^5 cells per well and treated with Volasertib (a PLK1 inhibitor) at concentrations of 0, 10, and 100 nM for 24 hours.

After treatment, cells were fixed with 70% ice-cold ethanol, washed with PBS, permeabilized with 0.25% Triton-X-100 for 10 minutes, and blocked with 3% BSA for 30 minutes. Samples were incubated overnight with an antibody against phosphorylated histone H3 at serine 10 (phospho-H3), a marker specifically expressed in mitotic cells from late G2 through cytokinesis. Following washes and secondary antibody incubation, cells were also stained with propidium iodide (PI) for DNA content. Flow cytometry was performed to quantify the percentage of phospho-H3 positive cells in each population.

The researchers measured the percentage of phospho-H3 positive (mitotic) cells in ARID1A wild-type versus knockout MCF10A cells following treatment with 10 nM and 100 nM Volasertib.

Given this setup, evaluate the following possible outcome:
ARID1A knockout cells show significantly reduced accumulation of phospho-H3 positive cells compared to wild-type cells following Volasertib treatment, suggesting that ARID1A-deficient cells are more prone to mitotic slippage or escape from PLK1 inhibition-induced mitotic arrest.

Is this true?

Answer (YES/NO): NO